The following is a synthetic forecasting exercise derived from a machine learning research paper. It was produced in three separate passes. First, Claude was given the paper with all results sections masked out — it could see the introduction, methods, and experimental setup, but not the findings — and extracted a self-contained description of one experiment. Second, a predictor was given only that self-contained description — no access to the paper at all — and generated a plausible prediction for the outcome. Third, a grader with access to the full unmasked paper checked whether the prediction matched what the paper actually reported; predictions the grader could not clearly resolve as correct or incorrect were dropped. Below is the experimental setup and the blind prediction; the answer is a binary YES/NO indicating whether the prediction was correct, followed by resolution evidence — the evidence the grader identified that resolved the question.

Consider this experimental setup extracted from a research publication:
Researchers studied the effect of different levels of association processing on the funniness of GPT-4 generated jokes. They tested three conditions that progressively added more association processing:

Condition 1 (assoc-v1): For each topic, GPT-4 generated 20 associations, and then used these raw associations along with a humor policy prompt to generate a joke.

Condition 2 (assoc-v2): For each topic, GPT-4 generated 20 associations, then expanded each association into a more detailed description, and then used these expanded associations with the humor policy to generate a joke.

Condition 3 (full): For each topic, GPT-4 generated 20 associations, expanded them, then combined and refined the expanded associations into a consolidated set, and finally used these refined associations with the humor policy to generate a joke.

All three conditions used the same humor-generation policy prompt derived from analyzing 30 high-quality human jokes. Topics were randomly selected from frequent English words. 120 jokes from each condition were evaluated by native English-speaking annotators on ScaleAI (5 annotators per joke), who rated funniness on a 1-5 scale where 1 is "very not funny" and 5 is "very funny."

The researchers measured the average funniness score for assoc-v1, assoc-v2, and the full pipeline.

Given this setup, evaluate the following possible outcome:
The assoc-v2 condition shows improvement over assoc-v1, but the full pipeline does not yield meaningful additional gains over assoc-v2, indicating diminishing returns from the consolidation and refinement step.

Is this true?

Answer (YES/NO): NO